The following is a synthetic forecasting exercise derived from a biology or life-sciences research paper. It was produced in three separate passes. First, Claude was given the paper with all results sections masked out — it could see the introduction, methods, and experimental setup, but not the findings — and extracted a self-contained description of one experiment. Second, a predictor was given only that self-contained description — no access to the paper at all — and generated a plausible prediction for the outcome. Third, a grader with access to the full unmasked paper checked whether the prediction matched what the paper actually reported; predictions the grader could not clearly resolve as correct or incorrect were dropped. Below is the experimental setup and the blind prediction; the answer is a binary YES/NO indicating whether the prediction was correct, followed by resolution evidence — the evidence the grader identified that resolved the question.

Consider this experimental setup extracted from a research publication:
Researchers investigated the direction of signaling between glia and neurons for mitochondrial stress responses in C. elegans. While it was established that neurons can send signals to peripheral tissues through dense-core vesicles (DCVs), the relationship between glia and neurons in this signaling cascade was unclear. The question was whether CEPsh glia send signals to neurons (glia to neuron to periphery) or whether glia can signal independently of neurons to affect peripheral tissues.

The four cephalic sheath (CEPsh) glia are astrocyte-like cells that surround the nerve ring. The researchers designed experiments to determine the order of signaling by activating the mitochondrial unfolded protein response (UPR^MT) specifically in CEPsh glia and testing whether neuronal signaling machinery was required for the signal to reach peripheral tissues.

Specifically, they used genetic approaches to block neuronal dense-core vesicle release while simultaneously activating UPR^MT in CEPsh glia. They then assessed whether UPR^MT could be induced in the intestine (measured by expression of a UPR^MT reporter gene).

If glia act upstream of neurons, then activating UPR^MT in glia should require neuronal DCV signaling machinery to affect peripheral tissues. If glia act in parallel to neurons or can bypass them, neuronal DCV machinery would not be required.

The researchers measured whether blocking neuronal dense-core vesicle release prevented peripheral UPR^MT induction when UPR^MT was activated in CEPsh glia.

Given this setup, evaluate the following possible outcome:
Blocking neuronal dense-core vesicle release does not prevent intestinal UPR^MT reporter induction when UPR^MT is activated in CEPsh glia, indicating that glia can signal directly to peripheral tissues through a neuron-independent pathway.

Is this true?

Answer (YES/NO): NO